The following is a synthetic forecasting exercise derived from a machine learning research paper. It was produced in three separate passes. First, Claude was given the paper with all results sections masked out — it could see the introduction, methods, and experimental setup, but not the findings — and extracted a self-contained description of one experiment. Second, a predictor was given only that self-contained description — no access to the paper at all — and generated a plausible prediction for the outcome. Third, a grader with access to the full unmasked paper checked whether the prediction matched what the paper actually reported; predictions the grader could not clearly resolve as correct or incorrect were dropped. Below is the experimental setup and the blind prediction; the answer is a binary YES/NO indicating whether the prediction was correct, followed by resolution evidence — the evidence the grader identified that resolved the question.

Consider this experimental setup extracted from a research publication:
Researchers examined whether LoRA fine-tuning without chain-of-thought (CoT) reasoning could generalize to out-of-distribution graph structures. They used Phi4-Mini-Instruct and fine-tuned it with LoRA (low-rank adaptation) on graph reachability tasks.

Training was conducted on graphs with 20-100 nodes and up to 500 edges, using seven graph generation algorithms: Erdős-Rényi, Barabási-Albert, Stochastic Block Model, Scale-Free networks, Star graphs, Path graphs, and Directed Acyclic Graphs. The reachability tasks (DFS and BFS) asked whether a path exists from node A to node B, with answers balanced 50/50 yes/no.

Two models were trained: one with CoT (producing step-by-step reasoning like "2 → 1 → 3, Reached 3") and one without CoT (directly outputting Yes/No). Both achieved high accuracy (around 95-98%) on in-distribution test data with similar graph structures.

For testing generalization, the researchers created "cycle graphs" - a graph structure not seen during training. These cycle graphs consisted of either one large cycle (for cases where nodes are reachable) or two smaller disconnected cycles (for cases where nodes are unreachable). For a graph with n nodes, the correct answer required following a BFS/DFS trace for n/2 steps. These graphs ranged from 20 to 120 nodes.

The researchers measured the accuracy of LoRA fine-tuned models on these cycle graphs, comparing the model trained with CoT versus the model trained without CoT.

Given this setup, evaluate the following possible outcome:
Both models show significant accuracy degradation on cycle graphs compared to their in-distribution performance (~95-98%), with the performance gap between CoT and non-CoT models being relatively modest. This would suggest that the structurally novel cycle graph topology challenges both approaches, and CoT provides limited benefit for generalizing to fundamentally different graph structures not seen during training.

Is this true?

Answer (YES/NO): NO